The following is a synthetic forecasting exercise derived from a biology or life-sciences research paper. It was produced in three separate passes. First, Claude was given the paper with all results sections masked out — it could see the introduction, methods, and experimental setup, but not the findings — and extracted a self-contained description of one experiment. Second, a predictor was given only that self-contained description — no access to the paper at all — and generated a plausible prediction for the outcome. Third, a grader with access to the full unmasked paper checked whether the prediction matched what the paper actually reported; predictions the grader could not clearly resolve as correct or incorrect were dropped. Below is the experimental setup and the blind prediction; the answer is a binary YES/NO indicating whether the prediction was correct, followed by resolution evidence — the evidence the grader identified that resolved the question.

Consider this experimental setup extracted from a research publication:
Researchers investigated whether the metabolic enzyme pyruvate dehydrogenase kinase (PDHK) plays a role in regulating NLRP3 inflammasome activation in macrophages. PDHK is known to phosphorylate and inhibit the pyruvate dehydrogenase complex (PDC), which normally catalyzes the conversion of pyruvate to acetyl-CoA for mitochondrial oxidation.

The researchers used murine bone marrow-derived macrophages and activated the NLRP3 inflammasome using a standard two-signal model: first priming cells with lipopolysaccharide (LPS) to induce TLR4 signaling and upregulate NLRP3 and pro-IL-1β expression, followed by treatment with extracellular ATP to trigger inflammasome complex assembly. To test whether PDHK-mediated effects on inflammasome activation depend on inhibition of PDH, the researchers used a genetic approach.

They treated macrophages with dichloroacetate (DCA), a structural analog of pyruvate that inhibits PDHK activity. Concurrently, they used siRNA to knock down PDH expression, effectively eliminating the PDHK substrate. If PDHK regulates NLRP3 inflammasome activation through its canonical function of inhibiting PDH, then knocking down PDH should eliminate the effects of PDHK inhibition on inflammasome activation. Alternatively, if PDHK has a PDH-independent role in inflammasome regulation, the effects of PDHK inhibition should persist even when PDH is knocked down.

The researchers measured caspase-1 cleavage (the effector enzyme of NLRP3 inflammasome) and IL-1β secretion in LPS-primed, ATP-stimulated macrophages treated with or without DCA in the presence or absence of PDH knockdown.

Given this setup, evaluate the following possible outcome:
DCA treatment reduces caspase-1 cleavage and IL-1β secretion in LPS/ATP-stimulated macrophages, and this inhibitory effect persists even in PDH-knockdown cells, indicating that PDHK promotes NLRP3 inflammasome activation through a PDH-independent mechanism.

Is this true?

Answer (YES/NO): YES